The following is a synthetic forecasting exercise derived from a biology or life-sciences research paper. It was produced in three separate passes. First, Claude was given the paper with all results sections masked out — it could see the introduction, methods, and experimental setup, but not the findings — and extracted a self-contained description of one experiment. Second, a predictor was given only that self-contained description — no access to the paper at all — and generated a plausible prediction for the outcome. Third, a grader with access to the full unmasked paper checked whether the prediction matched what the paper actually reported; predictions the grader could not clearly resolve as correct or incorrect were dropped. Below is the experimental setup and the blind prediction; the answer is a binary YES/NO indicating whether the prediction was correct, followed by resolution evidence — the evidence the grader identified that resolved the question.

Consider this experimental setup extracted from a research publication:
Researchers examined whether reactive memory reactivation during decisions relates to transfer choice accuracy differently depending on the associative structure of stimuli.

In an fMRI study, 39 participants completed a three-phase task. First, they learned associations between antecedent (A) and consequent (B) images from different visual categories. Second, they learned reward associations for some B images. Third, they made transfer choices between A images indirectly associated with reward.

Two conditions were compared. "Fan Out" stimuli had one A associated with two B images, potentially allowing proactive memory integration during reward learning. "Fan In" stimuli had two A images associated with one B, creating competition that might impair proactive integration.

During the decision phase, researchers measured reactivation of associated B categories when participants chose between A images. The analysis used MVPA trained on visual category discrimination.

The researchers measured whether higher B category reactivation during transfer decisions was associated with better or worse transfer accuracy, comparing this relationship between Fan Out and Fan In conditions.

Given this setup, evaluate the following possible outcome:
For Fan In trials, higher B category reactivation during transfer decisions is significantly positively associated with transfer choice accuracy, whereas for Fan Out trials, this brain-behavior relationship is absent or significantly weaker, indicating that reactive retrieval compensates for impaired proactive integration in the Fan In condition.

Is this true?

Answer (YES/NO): NO